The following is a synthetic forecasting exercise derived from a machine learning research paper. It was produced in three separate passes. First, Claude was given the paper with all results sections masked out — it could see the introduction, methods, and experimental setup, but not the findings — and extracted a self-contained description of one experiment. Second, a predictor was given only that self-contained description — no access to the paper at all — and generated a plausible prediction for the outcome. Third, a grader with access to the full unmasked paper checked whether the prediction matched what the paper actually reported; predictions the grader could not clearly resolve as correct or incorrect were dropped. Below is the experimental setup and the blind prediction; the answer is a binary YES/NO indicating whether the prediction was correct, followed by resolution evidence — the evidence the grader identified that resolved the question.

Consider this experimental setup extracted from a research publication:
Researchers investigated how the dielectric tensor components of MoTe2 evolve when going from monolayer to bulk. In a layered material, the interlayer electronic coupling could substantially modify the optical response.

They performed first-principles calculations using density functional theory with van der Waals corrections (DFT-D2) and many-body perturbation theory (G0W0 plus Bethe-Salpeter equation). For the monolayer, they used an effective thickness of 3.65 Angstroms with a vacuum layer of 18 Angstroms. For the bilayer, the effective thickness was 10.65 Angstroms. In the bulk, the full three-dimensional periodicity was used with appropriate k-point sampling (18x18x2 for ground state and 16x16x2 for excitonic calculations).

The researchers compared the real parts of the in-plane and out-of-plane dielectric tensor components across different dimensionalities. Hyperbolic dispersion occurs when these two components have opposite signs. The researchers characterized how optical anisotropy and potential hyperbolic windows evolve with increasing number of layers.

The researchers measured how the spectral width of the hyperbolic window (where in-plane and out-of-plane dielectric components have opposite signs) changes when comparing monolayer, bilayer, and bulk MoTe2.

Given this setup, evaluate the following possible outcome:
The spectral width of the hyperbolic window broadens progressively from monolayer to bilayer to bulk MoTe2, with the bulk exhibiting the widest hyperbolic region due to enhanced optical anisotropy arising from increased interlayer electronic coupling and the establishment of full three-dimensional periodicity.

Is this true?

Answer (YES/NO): NO